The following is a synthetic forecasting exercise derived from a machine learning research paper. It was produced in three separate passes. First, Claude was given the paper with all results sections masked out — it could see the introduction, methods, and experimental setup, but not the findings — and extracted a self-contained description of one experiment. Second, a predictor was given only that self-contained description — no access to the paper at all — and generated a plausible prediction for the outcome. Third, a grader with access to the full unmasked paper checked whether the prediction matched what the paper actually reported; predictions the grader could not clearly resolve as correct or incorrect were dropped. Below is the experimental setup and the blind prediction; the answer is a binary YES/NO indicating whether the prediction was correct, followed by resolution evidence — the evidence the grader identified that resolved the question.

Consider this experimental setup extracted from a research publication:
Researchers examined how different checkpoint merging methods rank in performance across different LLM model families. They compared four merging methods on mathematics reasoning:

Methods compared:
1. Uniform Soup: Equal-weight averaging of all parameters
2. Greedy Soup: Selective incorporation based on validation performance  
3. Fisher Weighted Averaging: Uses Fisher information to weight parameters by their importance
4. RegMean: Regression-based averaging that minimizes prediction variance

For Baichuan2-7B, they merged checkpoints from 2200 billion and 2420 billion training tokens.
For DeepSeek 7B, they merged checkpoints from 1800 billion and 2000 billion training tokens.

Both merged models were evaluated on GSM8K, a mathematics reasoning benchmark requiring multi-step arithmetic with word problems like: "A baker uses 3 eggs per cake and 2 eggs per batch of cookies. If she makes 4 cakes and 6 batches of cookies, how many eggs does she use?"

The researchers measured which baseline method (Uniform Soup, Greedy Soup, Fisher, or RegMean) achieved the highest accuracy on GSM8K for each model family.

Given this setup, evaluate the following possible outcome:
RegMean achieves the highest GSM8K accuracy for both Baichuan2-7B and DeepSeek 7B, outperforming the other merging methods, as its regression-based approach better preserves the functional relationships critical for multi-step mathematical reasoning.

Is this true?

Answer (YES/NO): NO